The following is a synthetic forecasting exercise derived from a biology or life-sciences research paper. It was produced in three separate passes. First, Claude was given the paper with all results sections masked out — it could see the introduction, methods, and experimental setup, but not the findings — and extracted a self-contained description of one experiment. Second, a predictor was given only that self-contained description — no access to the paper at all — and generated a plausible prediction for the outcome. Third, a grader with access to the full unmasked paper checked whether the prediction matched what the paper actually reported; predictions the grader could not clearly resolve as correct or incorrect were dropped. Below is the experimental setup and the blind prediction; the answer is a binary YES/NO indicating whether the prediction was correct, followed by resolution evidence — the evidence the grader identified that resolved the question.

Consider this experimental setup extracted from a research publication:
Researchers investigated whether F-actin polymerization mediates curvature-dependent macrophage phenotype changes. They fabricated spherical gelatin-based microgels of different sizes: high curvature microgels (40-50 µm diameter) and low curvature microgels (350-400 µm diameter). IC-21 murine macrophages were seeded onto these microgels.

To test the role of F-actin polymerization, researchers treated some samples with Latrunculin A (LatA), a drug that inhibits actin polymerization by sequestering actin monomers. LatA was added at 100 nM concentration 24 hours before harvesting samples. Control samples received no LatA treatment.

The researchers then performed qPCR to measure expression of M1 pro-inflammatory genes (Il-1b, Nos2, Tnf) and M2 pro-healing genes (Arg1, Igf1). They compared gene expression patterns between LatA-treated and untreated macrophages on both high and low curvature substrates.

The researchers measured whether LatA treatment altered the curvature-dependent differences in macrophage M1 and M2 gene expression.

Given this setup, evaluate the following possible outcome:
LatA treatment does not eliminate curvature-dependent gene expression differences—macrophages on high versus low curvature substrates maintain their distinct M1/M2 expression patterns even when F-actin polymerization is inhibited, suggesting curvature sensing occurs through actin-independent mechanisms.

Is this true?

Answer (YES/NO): NO